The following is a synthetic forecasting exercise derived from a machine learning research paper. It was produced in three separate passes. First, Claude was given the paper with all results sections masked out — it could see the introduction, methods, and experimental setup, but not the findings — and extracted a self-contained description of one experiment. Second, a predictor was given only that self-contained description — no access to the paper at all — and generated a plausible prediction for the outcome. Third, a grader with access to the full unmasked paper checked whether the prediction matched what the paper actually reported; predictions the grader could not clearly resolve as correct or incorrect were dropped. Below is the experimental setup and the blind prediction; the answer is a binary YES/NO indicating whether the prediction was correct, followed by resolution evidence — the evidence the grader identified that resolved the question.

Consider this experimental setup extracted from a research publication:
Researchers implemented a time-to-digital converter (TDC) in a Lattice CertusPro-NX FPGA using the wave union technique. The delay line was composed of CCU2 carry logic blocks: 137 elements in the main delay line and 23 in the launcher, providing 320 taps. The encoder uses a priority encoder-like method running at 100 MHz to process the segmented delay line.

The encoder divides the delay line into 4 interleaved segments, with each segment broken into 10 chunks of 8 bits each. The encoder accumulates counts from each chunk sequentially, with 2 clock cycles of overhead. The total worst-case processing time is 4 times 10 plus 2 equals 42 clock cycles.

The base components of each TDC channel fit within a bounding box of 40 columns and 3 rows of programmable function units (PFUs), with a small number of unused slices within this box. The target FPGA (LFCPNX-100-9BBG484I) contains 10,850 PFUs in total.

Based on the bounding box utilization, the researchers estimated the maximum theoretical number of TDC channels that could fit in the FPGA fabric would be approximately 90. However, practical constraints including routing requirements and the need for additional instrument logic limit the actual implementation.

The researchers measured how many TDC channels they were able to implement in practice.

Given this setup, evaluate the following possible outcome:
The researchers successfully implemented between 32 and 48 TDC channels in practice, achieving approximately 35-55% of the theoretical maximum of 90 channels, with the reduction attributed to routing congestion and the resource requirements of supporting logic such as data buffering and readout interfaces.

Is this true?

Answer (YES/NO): NO